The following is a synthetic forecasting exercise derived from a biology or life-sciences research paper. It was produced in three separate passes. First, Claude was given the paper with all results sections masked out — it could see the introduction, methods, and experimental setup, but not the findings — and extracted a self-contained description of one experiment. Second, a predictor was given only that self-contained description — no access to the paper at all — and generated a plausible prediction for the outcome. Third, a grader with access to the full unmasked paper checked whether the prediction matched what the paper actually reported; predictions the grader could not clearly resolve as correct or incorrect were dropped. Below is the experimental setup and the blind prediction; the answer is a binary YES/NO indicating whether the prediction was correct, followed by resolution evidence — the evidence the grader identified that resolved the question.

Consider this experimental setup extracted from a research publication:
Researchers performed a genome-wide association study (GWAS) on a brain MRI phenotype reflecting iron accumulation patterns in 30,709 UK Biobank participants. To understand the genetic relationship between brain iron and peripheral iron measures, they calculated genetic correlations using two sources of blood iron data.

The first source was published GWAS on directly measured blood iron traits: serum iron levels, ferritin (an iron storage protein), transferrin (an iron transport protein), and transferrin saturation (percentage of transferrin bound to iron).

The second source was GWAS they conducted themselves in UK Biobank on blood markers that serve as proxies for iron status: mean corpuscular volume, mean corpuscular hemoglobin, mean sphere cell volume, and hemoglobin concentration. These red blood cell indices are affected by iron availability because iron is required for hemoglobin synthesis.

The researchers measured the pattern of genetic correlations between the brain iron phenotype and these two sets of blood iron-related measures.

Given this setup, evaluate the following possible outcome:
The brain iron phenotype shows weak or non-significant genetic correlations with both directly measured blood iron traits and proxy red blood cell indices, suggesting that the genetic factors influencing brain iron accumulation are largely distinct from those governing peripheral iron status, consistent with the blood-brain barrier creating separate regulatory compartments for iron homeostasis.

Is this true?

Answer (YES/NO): YES